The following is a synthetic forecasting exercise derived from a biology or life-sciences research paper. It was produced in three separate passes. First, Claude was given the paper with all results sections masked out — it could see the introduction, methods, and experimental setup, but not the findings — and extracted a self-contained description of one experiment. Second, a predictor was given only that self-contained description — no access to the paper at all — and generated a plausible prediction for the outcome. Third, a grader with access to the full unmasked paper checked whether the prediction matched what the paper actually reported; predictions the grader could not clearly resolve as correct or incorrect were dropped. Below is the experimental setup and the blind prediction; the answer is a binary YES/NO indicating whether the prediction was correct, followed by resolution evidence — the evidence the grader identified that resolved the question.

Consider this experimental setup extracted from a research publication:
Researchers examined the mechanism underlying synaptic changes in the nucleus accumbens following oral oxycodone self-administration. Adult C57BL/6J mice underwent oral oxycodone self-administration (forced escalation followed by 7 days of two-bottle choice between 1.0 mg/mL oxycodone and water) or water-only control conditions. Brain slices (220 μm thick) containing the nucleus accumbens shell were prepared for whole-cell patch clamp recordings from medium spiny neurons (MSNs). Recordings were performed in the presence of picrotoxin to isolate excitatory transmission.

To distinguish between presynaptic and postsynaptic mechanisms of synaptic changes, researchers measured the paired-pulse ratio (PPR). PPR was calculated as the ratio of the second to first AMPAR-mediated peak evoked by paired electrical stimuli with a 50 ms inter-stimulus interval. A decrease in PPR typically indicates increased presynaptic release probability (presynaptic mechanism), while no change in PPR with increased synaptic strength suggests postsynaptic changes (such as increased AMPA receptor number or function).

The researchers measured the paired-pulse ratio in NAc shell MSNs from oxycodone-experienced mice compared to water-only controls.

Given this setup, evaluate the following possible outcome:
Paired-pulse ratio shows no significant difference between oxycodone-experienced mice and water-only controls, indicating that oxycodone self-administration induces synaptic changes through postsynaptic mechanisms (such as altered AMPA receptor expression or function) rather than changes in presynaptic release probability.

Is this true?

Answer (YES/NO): YES